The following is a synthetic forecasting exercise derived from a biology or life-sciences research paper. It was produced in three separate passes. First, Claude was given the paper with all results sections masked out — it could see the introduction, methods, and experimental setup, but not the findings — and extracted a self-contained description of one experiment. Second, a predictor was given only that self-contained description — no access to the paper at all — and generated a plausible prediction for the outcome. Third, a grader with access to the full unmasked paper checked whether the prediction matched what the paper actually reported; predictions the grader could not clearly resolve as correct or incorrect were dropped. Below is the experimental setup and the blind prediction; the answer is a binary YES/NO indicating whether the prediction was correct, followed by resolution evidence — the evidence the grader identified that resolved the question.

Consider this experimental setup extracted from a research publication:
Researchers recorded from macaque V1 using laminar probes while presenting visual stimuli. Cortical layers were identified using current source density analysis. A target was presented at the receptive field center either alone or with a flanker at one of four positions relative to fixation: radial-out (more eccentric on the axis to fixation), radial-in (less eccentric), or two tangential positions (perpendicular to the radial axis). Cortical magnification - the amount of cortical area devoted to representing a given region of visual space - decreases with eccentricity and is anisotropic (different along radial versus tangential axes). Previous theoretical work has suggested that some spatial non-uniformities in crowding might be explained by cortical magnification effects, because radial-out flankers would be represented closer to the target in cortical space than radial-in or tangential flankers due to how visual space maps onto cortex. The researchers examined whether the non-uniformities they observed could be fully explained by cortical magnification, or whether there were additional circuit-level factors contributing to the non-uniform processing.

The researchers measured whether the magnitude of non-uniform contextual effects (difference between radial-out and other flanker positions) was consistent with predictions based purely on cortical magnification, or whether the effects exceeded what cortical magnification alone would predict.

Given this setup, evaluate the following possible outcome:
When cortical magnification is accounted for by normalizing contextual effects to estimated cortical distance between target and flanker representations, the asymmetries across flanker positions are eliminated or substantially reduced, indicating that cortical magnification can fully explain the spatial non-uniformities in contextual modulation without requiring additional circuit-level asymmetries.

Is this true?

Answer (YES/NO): NO